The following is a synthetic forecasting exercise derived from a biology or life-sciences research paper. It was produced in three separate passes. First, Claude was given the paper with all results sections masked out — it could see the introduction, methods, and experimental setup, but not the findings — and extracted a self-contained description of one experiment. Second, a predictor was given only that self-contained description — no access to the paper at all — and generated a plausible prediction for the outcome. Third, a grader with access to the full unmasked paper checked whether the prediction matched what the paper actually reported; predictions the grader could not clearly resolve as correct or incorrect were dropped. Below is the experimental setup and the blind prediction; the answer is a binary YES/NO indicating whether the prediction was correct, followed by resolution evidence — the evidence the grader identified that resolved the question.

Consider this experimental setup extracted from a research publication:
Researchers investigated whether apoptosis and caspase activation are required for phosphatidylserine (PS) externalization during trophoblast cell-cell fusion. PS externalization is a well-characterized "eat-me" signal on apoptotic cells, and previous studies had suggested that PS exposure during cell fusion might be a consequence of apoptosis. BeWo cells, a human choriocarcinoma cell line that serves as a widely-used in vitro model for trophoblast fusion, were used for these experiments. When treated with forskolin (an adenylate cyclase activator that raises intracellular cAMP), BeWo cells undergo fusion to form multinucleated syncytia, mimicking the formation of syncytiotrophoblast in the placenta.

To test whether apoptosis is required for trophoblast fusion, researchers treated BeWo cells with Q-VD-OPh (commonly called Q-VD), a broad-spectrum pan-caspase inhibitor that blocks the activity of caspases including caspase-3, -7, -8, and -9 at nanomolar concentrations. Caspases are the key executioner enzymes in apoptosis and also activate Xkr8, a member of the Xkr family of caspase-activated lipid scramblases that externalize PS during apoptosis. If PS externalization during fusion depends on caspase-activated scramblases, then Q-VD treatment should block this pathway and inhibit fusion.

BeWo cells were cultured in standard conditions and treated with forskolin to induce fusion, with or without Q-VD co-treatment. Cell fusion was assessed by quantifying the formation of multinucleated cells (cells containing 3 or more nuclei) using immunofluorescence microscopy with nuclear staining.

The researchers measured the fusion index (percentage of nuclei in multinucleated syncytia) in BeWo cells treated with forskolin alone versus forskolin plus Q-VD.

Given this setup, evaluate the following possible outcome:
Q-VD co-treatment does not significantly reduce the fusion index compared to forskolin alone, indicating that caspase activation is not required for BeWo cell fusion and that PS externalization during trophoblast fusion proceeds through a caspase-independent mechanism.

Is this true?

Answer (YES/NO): YES